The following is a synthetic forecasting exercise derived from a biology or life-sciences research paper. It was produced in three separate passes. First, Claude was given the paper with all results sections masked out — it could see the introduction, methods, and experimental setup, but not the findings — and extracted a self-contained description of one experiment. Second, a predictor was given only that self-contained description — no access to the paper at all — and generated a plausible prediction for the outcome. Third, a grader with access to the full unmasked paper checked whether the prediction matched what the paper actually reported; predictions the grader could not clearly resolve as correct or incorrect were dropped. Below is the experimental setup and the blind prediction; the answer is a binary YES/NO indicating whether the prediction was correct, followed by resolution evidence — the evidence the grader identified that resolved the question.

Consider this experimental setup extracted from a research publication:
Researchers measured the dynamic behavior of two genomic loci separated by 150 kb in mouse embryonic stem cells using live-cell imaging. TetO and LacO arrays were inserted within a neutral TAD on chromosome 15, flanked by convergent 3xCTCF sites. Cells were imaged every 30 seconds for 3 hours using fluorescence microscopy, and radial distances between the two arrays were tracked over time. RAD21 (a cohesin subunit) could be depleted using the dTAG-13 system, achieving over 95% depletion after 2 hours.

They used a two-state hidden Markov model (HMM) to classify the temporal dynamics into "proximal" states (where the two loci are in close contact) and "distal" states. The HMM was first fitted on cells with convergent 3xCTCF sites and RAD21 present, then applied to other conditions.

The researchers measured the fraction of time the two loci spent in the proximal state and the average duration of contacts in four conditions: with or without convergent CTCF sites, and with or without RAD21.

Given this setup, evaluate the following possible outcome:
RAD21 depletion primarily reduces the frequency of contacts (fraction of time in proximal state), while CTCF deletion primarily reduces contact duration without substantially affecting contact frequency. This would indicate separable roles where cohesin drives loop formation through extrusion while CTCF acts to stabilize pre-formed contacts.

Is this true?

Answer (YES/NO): NO